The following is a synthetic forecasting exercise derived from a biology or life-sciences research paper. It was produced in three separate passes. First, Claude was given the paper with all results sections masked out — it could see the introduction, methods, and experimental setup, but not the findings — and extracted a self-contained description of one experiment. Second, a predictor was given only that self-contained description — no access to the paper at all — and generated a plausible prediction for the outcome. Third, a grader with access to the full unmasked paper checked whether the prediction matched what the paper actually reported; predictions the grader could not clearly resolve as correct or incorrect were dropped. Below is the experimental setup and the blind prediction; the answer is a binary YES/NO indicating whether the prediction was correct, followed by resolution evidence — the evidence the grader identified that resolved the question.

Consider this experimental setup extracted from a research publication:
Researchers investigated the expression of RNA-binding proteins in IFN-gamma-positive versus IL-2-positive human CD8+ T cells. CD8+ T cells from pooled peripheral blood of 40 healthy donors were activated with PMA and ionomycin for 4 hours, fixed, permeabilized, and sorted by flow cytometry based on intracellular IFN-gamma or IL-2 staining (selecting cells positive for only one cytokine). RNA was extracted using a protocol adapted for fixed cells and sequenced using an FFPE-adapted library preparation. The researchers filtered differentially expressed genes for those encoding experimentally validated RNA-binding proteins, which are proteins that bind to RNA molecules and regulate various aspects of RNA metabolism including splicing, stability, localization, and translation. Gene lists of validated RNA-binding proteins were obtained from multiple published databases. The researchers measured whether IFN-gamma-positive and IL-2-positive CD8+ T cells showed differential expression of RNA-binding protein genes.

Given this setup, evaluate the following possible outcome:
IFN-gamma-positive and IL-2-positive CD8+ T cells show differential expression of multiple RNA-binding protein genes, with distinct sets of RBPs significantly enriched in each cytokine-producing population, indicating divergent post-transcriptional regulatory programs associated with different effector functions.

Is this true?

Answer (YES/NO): YES